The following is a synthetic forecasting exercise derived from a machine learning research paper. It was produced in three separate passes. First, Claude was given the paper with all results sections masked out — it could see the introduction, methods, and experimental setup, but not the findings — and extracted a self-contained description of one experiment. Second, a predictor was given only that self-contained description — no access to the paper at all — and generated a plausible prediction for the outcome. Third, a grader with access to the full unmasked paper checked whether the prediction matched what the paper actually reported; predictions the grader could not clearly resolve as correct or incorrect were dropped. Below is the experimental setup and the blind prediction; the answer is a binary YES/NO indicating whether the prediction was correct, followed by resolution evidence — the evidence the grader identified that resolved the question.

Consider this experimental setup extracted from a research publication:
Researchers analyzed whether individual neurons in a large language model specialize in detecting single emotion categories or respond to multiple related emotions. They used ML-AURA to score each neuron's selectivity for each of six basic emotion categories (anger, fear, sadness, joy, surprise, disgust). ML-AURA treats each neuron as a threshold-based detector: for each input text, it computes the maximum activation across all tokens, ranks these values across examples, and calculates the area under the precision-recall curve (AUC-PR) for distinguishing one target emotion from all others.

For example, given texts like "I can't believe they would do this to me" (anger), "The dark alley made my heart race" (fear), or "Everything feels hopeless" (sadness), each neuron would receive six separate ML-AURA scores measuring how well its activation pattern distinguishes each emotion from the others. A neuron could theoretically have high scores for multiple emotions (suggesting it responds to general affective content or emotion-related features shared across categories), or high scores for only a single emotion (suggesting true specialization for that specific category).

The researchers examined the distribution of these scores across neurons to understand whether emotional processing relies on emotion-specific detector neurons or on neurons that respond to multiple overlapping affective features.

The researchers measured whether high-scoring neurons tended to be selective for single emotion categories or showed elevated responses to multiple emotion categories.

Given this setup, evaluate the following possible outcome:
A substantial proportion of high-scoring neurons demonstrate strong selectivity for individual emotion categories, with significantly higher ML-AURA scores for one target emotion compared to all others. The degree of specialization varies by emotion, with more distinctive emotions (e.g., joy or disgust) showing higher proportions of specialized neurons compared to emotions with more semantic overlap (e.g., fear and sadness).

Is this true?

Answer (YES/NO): NO